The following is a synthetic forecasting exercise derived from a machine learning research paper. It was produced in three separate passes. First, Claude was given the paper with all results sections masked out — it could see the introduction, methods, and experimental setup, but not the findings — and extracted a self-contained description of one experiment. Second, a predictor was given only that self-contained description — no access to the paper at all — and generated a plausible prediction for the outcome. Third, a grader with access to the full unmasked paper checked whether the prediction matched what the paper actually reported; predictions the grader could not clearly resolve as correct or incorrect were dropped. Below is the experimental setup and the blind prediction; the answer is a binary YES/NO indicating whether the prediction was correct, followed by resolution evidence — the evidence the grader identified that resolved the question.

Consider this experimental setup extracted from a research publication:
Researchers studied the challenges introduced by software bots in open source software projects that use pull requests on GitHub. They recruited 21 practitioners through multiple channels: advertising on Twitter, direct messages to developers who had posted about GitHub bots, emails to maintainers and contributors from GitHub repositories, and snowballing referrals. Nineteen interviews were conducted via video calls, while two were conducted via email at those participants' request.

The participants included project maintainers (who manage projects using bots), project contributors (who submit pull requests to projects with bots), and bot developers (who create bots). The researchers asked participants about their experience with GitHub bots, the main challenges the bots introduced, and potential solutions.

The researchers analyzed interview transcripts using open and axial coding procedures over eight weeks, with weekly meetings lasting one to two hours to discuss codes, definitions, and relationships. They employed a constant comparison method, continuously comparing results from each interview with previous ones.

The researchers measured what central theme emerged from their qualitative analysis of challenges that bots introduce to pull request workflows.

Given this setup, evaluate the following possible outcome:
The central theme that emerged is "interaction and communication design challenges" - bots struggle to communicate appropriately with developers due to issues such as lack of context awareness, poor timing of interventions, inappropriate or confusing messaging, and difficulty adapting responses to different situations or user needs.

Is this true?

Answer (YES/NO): NO